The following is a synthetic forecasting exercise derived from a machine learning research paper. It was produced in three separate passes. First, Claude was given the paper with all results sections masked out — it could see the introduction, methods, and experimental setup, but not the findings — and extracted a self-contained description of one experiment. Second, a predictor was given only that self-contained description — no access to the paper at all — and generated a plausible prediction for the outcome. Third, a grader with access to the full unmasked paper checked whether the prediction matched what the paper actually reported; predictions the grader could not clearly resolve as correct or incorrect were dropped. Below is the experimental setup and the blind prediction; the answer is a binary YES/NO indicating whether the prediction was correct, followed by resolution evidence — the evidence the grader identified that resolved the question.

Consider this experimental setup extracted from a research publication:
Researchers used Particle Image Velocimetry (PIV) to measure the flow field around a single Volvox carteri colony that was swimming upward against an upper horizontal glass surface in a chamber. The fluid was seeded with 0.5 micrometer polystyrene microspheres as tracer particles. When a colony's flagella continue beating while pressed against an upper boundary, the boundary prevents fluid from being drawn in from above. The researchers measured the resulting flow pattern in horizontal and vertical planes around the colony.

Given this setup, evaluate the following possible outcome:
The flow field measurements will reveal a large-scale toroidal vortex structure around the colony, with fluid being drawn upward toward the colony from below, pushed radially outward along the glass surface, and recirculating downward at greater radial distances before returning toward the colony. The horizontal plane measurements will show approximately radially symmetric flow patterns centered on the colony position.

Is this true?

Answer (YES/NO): NO